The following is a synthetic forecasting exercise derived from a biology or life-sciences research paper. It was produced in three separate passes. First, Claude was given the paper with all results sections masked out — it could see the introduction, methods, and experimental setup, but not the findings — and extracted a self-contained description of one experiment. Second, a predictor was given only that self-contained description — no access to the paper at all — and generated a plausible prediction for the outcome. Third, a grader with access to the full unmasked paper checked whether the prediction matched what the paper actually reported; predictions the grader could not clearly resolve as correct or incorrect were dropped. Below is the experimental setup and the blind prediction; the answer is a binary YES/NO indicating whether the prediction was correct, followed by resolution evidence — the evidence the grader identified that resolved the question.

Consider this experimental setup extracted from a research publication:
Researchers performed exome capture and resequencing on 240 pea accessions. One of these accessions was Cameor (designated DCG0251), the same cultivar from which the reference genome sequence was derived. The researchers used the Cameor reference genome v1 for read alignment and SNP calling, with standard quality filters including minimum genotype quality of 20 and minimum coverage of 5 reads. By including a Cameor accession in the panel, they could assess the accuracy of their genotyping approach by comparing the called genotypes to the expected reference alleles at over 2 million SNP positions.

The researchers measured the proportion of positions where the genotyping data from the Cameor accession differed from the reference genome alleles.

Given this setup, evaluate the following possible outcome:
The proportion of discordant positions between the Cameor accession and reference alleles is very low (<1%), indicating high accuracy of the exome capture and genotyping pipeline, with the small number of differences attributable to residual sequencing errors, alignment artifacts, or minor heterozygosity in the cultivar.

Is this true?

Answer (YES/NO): YES